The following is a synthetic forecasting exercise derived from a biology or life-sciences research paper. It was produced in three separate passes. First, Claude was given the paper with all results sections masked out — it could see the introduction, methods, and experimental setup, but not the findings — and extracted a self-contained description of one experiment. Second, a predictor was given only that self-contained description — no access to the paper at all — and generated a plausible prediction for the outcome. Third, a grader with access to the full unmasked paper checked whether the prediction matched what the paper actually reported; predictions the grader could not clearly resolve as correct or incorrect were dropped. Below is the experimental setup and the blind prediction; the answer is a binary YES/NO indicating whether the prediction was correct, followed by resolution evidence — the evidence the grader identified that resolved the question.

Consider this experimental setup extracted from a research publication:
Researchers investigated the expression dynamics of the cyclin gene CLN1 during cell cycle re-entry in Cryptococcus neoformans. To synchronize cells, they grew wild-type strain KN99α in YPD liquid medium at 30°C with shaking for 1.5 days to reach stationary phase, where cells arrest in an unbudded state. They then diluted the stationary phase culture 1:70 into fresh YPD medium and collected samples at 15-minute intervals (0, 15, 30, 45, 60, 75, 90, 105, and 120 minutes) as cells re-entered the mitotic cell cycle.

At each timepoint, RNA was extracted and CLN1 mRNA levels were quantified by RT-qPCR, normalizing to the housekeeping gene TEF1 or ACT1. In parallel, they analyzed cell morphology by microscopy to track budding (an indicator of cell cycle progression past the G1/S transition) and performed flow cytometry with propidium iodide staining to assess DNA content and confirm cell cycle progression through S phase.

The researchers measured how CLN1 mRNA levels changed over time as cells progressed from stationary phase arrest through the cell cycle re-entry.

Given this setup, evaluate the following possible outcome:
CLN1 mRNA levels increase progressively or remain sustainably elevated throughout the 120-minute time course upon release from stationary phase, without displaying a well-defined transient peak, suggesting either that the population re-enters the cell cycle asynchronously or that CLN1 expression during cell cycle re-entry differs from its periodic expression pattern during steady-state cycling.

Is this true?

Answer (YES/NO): NO